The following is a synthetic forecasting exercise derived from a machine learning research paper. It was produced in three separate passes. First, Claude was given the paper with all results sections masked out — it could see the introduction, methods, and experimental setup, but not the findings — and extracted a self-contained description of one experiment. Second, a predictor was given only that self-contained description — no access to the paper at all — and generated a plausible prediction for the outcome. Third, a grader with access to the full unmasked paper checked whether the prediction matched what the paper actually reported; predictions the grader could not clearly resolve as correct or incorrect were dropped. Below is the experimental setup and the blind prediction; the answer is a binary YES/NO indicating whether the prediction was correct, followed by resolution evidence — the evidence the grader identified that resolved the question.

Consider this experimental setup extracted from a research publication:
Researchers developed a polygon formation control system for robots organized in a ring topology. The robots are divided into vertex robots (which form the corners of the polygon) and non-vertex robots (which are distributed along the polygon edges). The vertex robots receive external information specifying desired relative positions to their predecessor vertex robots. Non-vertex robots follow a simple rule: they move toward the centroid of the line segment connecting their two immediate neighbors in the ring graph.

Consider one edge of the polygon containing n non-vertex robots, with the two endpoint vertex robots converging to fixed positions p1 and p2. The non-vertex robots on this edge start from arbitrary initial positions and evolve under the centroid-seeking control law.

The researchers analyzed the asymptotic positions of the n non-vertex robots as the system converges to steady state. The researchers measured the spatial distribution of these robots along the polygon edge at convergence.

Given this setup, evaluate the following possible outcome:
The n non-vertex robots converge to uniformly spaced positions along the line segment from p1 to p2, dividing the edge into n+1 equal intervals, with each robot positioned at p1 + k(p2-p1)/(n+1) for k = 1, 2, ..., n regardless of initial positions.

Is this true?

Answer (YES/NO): YES